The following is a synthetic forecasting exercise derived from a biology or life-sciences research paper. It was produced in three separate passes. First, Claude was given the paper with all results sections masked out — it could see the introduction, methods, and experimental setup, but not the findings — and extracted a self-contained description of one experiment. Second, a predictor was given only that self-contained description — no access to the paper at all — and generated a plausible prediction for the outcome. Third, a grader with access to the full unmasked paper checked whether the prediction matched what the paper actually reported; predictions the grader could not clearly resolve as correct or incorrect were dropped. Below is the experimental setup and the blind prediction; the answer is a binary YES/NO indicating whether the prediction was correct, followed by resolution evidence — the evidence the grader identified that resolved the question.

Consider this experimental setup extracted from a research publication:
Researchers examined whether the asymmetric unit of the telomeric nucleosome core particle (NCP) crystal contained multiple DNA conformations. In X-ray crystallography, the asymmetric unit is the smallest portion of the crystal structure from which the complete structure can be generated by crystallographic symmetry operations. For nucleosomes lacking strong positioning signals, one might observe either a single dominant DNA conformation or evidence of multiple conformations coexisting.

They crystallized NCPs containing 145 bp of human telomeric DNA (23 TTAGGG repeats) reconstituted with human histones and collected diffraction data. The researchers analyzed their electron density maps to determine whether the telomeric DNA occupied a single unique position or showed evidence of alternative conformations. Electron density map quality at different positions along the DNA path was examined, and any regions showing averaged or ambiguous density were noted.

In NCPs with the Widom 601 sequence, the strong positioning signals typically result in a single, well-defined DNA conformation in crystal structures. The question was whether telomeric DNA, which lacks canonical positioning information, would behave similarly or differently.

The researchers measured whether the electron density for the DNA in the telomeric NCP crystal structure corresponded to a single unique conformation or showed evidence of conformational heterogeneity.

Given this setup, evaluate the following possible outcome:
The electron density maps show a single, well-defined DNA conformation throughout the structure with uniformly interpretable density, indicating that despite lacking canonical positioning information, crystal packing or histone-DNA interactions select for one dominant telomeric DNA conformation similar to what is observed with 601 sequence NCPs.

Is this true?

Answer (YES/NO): NO